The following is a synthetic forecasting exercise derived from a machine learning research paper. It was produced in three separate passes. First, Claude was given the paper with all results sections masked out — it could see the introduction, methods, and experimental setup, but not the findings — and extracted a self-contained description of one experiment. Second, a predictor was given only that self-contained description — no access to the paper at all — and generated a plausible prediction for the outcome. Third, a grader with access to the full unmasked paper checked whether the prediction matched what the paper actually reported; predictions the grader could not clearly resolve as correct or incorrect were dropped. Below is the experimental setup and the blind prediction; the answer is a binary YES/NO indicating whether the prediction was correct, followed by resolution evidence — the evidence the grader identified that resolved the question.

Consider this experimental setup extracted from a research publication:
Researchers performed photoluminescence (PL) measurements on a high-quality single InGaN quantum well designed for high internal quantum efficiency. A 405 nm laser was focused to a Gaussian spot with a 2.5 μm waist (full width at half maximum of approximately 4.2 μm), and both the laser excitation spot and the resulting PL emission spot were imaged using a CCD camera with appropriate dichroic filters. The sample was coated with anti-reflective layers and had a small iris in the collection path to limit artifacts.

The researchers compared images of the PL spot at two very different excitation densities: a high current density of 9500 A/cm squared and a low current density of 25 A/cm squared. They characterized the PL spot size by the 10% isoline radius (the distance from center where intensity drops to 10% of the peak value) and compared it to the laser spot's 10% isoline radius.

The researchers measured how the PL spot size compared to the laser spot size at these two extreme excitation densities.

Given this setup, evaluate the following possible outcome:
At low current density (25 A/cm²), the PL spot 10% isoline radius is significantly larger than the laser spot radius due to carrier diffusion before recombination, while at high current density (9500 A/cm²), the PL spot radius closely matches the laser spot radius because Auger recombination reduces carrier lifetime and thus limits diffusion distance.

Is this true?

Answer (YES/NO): NO